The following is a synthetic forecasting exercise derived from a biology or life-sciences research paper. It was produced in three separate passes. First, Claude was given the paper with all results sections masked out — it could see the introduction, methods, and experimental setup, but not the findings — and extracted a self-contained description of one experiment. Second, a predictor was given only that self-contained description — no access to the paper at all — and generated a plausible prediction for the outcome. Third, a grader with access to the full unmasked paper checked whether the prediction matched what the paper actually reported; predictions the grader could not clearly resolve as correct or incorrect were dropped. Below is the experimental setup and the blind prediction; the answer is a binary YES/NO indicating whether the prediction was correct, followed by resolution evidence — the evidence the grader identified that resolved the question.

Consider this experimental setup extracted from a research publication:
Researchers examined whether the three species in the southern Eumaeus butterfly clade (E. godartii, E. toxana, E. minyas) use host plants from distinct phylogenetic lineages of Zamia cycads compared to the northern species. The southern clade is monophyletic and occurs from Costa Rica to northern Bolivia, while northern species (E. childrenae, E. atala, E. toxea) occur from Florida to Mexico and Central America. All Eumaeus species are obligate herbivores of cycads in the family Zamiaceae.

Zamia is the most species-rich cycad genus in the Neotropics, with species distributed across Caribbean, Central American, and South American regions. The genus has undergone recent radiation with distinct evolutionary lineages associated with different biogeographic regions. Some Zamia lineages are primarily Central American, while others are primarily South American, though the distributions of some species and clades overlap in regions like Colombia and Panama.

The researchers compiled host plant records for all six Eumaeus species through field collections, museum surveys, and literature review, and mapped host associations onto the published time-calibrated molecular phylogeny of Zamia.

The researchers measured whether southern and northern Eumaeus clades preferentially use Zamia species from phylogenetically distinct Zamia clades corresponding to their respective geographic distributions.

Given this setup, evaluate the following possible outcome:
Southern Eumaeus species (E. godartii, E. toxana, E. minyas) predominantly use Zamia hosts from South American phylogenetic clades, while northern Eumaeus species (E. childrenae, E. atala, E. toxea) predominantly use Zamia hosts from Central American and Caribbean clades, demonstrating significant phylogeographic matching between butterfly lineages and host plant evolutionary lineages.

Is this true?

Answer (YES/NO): YES